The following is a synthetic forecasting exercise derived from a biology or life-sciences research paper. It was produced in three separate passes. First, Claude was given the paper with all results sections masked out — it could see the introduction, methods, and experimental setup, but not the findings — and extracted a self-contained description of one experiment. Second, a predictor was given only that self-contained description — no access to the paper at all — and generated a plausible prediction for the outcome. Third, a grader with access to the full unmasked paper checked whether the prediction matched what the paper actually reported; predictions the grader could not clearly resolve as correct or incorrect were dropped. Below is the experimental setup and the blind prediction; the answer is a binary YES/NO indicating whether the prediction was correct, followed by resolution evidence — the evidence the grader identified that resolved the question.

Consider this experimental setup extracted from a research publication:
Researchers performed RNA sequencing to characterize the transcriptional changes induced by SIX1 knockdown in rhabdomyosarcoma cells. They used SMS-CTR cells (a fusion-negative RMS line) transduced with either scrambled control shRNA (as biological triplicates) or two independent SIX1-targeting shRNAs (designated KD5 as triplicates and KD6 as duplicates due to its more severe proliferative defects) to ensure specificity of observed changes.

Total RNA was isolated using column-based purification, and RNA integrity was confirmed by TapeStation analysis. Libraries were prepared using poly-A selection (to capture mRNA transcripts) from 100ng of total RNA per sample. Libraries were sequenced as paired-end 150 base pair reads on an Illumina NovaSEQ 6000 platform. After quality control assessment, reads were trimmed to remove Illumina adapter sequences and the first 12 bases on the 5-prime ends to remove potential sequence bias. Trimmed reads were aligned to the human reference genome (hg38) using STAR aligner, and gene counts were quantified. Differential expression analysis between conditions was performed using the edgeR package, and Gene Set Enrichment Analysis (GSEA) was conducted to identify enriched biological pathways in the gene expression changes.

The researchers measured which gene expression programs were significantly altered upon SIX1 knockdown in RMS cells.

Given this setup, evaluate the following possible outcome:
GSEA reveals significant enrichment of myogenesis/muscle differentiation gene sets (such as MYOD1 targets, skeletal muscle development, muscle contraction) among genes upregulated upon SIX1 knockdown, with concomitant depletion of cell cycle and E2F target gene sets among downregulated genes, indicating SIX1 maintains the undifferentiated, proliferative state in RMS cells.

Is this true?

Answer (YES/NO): YES